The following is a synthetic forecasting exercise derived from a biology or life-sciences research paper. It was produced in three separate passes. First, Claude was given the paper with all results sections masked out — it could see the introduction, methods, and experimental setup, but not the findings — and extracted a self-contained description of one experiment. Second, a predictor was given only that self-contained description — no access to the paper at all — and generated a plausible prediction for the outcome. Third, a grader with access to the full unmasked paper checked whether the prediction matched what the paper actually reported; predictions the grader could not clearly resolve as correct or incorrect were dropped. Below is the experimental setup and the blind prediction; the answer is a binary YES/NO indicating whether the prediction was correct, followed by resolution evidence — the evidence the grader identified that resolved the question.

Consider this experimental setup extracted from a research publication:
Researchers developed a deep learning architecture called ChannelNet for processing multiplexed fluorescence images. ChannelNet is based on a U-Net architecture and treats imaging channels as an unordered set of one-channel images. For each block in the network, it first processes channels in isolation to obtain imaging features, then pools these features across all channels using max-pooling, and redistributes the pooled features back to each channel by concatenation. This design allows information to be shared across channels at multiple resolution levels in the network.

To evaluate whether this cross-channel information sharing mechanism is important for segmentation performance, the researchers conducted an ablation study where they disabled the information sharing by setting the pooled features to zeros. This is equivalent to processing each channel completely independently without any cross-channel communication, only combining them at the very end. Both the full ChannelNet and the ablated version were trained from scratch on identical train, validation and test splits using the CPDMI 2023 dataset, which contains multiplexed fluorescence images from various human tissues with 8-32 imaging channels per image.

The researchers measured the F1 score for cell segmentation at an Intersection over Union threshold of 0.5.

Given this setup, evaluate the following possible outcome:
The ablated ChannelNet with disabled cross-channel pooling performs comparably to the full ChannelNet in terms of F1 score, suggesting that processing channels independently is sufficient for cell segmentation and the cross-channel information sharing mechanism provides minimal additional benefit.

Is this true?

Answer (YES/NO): NO